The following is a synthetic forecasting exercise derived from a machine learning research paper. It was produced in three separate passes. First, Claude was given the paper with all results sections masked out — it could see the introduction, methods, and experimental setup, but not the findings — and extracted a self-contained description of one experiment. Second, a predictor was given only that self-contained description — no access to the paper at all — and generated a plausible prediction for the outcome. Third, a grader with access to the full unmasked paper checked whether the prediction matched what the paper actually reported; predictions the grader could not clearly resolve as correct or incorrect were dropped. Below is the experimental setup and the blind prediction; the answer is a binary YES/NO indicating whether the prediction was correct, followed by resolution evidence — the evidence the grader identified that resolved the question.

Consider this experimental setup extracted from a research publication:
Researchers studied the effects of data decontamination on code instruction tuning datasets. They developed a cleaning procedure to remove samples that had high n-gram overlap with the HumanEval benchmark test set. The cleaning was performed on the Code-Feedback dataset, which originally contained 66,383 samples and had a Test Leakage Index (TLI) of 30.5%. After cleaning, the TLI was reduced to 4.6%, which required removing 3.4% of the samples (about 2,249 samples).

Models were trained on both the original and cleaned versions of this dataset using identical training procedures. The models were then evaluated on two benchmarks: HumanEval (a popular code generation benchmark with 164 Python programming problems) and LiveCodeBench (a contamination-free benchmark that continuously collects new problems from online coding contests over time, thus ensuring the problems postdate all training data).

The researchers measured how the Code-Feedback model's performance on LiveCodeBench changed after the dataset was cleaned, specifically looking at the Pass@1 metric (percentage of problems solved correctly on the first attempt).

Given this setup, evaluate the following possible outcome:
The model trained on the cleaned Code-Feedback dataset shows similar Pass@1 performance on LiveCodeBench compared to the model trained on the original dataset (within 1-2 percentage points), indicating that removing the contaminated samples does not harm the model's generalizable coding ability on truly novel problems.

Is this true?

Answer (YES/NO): YES